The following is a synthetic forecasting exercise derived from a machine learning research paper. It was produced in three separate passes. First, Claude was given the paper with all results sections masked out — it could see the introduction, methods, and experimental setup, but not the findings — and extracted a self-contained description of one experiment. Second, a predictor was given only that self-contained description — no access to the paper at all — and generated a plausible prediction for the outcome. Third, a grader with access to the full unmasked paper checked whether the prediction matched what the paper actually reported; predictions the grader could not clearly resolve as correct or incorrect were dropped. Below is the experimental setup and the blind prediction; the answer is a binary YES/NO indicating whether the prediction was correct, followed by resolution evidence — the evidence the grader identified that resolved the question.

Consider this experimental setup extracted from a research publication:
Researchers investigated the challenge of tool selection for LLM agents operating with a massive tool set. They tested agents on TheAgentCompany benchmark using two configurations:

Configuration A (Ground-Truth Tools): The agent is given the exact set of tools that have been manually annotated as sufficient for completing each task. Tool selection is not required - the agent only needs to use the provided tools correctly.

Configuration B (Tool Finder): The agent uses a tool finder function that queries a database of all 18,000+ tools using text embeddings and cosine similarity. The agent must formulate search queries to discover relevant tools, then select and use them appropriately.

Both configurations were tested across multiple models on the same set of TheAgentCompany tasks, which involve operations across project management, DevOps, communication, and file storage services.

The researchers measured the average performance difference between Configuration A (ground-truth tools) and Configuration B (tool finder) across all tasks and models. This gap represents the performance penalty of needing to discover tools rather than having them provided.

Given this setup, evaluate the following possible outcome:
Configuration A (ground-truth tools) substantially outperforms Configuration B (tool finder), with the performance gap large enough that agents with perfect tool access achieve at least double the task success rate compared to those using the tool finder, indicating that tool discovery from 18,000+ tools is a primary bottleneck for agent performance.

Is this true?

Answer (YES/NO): NO